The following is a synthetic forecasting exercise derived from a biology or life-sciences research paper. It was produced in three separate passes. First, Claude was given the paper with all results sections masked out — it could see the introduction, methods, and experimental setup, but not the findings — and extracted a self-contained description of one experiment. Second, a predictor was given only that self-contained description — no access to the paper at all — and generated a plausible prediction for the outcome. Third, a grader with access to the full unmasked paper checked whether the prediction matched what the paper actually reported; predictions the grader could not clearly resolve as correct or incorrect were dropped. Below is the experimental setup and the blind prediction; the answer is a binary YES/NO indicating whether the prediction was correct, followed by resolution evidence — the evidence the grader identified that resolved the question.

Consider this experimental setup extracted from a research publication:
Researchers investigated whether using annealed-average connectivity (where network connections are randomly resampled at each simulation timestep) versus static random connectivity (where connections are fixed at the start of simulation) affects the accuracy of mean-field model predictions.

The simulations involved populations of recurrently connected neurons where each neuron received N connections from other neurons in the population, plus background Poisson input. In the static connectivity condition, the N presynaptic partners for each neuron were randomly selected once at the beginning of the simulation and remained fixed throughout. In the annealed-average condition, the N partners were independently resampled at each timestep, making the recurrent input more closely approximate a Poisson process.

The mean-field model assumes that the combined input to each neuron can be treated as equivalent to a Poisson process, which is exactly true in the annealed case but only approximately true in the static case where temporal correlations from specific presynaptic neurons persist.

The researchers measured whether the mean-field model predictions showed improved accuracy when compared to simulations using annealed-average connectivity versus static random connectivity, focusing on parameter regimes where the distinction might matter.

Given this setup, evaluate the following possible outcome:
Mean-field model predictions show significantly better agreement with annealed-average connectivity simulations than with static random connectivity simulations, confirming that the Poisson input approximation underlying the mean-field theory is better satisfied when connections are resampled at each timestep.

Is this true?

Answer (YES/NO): YES